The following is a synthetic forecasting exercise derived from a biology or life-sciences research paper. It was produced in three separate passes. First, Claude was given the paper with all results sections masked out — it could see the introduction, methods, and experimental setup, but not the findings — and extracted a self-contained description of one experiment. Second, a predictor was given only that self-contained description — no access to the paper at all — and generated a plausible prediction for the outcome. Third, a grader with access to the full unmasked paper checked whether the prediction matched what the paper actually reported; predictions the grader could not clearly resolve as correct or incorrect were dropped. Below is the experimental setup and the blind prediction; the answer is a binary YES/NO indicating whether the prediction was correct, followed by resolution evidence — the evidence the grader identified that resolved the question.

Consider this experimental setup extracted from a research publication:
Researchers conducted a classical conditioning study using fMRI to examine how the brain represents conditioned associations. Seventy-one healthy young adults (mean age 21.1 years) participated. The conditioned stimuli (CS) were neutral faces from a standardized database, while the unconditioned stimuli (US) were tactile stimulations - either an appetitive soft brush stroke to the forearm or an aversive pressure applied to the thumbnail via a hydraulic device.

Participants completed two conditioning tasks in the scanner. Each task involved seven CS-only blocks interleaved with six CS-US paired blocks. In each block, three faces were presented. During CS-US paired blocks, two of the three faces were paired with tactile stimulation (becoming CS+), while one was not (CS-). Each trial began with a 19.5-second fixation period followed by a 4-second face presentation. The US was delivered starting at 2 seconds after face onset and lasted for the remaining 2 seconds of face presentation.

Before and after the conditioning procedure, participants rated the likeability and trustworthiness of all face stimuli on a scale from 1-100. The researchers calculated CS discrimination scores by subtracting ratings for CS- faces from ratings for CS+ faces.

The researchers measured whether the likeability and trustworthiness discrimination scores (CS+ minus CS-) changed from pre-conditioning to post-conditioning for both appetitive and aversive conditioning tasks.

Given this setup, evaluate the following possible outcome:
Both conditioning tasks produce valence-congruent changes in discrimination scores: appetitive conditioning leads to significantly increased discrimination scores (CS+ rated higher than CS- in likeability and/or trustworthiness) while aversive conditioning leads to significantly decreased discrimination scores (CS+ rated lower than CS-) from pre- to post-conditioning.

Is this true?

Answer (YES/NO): YES